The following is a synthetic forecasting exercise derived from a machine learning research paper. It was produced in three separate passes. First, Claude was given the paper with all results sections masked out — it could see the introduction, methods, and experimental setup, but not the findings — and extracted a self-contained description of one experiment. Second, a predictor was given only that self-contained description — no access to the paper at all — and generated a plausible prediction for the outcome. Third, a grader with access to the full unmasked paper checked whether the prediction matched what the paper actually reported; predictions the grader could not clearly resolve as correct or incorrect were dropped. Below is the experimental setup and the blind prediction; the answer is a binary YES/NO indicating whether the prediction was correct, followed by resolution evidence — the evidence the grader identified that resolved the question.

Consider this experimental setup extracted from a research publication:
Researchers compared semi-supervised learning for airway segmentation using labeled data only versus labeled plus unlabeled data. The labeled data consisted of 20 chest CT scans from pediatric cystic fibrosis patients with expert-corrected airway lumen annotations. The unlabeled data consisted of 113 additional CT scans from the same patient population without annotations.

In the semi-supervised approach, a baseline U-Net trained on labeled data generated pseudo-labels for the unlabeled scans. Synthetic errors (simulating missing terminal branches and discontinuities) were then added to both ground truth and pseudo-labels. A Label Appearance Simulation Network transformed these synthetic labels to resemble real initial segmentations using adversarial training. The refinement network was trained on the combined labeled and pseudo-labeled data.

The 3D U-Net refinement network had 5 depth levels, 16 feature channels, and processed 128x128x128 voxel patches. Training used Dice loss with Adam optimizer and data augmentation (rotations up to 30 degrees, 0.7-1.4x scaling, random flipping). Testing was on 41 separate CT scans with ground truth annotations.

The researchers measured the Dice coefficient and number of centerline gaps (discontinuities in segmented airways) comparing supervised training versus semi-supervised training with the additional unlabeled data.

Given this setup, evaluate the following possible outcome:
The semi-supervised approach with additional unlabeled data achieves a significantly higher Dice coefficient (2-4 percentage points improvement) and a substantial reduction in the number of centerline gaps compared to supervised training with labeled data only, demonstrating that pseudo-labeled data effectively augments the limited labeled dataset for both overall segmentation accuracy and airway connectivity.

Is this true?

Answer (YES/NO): NO